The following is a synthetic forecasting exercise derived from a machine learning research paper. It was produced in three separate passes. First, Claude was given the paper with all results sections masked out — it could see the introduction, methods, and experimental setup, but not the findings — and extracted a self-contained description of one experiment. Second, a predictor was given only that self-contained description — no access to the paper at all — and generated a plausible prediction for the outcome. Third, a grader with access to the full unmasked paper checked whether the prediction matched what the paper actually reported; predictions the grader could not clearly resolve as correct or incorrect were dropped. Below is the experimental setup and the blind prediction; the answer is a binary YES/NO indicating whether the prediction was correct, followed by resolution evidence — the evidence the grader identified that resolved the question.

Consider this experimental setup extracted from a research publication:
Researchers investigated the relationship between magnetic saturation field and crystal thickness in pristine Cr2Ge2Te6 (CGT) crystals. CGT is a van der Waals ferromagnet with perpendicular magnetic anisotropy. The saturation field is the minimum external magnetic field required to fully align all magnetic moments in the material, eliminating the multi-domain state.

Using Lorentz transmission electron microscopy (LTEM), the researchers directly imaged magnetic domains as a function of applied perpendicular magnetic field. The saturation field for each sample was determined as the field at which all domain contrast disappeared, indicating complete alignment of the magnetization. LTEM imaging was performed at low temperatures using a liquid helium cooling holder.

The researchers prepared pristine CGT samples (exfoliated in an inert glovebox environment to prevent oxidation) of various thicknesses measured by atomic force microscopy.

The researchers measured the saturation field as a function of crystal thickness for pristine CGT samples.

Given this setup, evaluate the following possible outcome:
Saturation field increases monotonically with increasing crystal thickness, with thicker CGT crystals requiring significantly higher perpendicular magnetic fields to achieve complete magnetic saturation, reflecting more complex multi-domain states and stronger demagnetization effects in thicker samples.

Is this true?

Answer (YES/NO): YES